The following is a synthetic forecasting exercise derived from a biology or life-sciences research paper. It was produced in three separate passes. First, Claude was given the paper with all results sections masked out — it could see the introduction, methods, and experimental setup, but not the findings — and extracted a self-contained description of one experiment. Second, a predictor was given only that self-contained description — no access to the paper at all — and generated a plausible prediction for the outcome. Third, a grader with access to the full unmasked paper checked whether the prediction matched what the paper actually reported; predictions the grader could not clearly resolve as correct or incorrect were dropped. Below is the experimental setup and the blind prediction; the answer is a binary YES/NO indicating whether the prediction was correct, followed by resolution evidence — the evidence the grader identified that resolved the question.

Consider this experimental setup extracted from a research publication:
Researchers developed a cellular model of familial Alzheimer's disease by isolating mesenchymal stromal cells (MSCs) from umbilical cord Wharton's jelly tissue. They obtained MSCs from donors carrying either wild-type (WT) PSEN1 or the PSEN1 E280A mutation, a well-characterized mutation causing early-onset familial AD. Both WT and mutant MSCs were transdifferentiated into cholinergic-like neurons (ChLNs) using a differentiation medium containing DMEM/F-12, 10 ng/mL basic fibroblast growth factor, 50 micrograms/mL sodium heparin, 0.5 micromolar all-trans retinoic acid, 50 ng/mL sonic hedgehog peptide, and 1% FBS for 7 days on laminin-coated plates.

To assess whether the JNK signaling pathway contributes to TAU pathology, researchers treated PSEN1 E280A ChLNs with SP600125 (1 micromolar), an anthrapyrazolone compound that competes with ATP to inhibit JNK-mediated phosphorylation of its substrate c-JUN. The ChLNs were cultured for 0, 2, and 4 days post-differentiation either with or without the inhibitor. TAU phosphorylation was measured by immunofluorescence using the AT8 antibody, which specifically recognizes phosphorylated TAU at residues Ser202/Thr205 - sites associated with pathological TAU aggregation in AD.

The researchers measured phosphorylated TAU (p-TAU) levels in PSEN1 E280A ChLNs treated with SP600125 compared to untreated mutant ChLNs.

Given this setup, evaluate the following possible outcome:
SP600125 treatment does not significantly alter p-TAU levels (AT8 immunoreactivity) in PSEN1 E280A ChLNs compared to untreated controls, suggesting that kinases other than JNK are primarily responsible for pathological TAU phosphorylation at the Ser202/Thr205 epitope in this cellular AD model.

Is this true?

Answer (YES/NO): NO